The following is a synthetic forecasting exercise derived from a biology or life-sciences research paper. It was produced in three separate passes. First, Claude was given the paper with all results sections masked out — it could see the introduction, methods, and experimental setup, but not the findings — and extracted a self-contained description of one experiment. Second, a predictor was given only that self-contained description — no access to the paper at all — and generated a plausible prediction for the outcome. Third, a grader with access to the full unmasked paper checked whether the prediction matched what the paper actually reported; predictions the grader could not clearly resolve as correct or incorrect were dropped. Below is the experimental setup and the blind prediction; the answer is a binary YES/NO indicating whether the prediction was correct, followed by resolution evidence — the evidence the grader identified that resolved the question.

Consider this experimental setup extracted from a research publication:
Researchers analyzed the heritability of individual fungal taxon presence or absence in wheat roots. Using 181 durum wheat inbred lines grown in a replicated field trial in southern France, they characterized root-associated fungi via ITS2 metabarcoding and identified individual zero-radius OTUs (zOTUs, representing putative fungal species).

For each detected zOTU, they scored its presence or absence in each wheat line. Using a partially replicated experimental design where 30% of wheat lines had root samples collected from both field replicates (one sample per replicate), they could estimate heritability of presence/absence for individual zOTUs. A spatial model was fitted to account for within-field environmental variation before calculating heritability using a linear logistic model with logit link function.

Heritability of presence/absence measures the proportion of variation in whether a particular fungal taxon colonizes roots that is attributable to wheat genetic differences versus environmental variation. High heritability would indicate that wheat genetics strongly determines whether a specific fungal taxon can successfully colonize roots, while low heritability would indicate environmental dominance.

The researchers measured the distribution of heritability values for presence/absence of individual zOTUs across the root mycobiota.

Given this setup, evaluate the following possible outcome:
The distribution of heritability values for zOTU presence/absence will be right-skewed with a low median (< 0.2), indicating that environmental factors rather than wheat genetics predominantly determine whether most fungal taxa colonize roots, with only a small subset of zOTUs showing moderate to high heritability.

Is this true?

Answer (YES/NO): NO